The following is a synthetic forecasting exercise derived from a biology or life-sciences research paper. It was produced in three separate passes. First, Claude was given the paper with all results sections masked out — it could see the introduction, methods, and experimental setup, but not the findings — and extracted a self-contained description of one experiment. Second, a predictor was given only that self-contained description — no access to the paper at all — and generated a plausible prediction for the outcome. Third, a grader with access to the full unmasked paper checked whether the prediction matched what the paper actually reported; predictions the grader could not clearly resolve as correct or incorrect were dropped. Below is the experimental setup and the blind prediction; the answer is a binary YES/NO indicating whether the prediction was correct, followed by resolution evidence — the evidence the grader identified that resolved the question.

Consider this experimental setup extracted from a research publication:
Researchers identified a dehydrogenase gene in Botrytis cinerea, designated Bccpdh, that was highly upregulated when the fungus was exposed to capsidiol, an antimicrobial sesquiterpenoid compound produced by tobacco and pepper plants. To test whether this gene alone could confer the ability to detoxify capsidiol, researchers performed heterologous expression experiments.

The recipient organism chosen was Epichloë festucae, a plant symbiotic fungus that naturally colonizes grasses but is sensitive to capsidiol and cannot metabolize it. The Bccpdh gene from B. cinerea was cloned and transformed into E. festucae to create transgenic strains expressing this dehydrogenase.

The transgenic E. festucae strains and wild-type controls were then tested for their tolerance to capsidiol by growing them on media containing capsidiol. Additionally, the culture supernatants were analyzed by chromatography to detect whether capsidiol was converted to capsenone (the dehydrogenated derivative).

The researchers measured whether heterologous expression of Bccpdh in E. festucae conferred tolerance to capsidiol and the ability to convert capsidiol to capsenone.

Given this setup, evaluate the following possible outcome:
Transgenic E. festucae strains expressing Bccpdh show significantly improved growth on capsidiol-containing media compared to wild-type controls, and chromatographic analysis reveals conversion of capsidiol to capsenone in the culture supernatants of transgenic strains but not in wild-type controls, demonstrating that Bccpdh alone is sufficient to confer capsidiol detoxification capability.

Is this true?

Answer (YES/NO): YES